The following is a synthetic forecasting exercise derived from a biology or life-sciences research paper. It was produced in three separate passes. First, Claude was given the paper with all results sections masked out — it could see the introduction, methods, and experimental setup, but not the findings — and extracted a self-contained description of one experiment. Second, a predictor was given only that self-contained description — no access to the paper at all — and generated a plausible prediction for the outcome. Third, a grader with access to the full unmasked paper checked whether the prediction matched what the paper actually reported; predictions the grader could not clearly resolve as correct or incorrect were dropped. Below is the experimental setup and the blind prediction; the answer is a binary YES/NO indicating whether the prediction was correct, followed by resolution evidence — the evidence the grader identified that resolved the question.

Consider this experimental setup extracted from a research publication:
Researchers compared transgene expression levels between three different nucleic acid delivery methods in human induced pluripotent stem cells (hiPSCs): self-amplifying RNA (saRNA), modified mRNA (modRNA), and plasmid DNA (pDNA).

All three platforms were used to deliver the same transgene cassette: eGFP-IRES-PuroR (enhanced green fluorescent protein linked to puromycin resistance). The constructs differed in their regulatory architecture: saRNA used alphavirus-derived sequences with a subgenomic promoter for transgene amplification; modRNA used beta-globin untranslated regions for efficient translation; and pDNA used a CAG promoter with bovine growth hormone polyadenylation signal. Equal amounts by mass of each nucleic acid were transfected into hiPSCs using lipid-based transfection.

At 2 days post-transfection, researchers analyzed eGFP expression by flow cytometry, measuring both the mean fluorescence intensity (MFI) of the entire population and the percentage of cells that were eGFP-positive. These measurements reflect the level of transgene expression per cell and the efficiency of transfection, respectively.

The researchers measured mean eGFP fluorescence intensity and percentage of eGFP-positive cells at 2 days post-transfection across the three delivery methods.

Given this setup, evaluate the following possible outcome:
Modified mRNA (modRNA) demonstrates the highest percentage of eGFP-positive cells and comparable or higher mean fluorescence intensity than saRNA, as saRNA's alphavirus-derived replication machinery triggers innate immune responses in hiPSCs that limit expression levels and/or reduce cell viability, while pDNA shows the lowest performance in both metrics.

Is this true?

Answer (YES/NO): NO